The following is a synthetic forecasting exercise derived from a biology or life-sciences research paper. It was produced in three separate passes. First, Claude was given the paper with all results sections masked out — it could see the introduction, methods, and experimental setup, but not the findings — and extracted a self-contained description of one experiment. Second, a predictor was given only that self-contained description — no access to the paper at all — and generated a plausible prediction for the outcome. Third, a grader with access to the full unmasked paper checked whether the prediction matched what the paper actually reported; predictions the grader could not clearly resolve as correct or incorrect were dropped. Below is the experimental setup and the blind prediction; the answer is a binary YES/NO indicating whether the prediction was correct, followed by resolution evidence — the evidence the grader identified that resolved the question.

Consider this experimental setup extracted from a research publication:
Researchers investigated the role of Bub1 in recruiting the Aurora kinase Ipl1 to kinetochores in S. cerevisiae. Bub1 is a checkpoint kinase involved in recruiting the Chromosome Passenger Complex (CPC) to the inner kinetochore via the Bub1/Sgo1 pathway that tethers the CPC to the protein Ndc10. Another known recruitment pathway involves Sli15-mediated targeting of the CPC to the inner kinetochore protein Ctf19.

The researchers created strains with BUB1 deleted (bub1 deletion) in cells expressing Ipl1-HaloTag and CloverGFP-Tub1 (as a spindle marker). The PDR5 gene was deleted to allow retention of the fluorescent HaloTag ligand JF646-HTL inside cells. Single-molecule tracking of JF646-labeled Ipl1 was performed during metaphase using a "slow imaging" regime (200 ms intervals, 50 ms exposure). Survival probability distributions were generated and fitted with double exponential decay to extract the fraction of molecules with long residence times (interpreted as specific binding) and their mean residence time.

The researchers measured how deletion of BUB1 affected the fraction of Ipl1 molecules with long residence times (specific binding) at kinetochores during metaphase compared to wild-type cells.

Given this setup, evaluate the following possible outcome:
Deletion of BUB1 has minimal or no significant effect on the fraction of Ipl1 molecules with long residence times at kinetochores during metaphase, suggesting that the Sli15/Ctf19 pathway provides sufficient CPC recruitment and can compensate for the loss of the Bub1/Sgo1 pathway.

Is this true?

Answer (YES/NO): NO